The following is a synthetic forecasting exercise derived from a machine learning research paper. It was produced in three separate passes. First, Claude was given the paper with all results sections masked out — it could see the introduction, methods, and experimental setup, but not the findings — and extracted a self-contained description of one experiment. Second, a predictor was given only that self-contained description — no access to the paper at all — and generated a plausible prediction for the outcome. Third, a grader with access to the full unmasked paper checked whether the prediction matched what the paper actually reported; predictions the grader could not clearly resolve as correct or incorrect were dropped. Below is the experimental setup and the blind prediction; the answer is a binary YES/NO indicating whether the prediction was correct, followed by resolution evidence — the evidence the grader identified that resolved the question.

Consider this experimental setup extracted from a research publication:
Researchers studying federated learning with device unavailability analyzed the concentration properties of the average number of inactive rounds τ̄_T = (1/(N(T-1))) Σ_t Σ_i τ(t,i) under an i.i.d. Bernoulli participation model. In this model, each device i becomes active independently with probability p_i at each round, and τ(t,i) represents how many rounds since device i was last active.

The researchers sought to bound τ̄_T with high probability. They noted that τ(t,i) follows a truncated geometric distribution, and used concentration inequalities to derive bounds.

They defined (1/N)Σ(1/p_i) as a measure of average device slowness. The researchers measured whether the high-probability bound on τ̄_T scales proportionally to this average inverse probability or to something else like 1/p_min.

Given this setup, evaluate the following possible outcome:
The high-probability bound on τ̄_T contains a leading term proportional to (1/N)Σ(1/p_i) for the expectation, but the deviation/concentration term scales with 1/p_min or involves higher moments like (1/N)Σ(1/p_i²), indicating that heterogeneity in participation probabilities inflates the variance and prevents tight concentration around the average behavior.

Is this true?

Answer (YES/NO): NO